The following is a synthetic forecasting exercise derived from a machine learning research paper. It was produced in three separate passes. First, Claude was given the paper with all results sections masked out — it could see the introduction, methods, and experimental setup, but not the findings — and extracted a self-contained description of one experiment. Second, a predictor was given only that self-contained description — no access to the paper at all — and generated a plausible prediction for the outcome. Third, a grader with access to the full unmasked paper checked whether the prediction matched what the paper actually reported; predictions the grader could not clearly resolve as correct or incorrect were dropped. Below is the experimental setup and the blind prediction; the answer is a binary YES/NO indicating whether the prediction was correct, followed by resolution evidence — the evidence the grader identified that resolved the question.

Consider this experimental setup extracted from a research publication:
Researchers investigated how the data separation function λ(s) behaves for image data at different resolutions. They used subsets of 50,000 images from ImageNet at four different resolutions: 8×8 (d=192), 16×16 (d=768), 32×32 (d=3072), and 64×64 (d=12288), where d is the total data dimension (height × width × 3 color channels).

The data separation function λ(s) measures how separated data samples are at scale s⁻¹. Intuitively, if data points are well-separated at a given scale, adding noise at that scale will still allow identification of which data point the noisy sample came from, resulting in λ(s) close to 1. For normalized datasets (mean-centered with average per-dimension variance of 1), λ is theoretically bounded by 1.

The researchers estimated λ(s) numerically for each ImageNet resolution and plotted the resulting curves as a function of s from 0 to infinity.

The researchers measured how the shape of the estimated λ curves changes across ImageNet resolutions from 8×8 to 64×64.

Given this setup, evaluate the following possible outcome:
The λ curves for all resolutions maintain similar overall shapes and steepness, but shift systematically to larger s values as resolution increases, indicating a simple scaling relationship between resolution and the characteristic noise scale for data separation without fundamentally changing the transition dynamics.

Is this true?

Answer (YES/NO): NO